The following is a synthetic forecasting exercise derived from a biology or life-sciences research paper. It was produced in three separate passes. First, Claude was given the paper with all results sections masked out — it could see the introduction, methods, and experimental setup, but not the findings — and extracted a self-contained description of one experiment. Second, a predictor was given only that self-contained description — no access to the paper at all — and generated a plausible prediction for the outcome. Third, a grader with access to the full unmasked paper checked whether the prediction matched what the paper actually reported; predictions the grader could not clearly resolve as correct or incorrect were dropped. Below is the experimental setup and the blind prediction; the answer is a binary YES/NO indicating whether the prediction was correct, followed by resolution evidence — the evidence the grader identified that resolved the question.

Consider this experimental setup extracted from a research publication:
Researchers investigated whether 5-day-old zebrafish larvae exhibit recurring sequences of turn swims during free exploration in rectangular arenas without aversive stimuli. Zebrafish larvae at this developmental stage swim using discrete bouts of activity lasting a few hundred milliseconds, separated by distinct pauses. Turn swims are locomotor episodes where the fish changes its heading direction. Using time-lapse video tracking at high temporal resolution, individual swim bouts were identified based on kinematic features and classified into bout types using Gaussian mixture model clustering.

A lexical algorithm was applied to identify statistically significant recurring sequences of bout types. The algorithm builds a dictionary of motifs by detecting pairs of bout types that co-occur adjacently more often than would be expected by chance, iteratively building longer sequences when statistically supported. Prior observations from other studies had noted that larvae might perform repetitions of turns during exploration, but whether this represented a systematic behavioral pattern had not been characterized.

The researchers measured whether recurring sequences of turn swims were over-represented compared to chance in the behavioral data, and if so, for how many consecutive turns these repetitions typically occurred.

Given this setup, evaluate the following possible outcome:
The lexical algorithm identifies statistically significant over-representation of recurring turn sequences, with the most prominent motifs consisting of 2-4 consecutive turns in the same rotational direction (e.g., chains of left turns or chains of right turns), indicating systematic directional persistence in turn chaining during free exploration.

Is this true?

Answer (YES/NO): NO